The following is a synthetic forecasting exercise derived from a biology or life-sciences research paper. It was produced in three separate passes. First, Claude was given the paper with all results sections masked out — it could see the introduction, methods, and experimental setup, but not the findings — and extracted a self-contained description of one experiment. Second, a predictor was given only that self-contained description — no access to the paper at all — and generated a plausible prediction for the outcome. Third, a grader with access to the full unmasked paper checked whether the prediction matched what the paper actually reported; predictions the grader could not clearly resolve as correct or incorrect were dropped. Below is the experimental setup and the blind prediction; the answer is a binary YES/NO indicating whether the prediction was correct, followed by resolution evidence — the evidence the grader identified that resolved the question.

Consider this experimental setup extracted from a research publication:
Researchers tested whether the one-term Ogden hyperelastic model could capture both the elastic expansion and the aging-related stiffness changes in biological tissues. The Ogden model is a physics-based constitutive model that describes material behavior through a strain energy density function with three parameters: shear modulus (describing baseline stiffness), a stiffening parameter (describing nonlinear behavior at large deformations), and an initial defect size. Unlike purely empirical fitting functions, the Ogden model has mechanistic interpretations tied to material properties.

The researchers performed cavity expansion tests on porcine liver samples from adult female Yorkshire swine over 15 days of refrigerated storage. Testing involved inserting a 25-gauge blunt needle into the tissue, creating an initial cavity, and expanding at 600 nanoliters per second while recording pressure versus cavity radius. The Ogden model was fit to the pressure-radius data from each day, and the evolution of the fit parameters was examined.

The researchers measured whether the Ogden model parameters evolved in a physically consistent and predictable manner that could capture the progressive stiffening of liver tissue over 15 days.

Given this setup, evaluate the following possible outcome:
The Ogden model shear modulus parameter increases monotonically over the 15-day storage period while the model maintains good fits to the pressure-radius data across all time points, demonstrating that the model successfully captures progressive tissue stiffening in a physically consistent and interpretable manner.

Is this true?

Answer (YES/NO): NO